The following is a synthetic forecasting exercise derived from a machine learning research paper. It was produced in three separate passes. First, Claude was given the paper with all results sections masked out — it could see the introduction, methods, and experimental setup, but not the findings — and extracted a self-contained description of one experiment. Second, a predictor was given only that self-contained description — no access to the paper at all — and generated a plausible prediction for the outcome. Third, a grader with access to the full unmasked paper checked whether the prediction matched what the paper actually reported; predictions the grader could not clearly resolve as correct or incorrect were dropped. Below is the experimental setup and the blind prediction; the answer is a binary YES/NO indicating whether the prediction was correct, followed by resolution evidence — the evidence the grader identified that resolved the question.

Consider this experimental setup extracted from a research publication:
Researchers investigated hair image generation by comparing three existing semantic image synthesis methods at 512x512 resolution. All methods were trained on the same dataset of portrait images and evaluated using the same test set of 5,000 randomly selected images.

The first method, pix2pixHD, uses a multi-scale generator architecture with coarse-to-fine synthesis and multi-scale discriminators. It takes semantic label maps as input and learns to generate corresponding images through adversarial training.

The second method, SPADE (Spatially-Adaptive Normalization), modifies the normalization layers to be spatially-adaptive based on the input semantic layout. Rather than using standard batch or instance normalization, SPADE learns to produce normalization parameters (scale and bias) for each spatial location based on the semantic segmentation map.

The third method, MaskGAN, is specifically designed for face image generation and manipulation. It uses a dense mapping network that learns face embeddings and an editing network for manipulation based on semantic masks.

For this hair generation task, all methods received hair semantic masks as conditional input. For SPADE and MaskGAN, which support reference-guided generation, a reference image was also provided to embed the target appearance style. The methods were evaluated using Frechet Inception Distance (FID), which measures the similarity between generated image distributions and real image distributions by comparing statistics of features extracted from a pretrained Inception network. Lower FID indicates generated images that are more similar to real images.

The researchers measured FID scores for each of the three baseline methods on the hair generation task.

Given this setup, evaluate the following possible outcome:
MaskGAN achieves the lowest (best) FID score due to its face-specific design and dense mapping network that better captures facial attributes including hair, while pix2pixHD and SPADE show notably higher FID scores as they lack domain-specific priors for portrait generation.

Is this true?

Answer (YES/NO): NO